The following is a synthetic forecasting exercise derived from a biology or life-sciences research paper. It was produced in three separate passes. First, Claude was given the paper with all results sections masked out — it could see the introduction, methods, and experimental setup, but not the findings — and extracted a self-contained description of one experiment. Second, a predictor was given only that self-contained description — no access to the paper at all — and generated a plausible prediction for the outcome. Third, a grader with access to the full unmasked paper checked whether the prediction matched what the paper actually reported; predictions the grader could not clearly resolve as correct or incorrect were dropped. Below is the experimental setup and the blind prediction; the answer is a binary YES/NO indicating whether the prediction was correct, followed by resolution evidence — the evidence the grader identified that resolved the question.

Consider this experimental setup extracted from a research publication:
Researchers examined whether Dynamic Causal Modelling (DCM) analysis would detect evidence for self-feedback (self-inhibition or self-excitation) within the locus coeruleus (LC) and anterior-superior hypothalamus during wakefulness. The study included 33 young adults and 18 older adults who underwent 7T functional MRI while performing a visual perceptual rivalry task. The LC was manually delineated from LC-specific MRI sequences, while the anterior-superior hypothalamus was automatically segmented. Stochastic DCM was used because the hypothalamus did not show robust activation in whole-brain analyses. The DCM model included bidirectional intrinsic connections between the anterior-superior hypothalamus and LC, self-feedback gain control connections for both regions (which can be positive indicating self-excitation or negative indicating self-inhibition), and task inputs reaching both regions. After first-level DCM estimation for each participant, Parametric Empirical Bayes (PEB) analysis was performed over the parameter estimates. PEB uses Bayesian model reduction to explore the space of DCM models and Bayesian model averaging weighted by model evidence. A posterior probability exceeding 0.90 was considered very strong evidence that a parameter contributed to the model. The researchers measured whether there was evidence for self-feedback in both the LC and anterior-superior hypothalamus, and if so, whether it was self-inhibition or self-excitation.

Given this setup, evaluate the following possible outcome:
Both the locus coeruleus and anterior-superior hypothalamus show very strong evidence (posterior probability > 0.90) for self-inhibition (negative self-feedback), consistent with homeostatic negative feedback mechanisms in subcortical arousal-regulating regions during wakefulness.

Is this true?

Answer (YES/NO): YES